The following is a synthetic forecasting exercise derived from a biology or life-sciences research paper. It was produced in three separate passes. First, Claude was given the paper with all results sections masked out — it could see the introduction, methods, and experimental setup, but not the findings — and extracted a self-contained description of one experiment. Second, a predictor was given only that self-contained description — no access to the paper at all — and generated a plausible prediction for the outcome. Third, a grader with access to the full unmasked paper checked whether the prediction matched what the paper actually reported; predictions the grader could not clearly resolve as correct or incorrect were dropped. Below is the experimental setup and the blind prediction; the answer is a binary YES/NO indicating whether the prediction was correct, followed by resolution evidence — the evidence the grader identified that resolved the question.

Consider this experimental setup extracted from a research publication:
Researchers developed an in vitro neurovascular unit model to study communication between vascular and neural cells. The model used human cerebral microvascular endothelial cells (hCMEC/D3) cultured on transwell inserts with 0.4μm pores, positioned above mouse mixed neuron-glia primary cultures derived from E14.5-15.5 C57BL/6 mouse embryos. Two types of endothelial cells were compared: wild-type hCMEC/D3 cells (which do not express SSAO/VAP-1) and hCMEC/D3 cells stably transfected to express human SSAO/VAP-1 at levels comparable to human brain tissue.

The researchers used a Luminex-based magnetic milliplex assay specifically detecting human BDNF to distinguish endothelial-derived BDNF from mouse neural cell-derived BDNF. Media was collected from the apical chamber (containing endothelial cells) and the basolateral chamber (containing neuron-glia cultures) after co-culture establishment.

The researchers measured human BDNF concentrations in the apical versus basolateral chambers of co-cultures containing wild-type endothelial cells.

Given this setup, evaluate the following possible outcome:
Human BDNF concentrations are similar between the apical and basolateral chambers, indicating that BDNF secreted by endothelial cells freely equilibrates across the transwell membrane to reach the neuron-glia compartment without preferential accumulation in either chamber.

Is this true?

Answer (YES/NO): NO